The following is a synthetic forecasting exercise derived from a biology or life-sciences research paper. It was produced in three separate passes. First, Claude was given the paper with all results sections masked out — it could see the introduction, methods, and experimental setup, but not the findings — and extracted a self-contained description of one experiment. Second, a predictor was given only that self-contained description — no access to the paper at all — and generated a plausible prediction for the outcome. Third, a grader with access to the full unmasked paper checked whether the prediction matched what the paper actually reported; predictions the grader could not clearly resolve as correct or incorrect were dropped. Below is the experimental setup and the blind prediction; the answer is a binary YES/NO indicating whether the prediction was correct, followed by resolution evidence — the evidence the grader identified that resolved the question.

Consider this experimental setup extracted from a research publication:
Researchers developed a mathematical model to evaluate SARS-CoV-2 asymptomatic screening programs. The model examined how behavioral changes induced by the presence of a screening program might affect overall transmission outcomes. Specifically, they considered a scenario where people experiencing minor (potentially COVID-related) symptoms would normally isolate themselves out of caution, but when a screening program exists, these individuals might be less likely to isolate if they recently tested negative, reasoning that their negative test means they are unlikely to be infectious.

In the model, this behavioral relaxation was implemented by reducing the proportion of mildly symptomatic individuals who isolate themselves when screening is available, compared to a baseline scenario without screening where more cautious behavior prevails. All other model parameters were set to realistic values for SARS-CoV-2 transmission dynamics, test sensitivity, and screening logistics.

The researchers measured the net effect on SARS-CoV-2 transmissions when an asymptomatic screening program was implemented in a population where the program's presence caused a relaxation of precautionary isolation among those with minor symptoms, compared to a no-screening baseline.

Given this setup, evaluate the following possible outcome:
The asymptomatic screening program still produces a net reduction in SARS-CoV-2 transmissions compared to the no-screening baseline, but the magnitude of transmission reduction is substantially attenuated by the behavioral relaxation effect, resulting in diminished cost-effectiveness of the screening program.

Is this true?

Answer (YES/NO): NO